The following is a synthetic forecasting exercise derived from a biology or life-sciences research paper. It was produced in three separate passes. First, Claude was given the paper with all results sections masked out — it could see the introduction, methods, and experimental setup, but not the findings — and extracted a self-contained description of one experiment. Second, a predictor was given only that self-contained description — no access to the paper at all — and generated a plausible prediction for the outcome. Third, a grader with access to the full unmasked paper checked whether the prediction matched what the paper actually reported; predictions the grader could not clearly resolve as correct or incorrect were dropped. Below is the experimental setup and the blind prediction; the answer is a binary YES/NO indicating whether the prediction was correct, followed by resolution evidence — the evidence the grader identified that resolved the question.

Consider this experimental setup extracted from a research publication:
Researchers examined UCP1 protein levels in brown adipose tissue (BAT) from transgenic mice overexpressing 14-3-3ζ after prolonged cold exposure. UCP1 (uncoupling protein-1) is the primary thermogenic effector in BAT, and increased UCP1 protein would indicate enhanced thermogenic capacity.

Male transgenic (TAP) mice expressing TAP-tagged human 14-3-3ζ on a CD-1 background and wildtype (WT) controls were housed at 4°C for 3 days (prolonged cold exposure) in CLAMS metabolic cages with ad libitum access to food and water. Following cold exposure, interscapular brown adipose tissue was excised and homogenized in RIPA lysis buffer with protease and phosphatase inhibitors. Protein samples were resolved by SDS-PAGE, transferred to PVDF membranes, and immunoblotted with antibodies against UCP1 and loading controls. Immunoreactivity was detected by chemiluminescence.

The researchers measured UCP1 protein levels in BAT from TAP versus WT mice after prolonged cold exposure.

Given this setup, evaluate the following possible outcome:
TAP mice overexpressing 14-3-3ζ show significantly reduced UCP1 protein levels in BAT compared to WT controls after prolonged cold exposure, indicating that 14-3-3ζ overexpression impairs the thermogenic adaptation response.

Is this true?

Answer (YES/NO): NO